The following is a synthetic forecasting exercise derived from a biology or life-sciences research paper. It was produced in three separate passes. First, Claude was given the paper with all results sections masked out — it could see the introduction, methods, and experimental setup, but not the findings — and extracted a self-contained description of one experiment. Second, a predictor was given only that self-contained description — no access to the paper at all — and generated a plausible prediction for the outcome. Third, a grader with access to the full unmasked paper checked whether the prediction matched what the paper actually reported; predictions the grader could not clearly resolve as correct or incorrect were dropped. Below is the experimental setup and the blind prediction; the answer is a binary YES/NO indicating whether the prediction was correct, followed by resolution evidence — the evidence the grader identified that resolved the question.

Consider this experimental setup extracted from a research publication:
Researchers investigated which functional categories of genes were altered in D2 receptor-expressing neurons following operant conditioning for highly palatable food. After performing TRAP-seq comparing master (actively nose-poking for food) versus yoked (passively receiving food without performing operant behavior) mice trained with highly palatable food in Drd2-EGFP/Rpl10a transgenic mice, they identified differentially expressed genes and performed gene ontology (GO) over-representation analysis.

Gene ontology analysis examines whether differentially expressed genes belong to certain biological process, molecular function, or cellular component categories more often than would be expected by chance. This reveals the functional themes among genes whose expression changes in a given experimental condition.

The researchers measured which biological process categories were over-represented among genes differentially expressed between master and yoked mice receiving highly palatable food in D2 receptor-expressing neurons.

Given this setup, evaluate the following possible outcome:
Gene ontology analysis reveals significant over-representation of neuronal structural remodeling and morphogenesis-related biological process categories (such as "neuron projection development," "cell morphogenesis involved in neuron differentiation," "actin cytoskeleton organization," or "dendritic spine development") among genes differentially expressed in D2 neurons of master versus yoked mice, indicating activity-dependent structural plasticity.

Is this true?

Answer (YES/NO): NO